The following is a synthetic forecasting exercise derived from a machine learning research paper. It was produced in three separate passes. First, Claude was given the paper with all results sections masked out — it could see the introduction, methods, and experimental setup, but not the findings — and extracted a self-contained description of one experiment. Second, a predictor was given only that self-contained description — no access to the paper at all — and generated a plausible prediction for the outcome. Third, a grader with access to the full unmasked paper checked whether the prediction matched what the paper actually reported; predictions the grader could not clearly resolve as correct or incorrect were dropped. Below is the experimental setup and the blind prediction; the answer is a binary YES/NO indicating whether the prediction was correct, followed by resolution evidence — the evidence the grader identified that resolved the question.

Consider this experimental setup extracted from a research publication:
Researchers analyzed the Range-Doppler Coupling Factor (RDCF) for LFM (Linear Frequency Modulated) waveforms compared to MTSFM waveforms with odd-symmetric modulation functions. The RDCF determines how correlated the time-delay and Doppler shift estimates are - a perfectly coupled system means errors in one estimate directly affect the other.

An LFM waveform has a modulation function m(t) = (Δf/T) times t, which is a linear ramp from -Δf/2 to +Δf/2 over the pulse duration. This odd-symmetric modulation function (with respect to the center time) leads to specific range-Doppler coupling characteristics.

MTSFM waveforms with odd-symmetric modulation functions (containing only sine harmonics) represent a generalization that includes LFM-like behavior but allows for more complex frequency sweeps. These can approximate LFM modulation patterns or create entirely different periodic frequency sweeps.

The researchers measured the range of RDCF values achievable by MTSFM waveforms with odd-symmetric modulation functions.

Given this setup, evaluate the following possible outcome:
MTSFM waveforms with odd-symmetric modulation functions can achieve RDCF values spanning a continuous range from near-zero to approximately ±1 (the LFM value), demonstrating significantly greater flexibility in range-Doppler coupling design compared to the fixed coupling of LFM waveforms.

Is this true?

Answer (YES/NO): YES